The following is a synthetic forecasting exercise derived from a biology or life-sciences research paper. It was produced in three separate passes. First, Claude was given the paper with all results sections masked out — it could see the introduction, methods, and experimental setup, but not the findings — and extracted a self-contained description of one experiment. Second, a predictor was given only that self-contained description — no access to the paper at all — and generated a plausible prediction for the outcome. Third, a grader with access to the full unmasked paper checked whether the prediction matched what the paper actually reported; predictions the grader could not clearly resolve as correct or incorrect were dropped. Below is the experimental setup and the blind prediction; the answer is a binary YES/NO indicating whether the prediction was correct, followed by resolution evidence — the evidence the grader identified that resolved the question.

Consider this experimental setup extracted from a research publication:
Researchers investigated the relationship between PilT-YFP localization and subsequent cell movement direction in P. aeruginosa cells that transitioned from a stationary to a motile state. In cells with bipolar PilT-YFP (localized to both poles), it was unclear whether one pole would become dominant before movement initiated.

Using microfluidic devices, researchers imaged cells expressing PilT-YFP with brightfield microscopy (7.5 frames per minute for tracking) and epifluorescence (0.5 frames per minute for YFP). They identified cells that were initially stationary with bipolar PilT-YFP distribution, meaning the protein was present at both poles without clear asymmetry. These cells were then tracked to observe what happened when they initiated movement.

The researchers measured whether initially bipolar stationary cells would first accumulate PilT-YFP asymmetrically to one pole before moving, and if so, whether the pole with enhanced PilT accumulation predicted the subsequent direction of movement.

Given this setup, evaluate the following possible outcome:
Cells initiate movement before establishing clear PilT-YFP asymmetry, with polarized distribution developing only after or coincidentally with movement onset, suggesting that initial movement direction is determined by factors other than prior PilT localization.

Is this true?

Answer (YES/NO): NO